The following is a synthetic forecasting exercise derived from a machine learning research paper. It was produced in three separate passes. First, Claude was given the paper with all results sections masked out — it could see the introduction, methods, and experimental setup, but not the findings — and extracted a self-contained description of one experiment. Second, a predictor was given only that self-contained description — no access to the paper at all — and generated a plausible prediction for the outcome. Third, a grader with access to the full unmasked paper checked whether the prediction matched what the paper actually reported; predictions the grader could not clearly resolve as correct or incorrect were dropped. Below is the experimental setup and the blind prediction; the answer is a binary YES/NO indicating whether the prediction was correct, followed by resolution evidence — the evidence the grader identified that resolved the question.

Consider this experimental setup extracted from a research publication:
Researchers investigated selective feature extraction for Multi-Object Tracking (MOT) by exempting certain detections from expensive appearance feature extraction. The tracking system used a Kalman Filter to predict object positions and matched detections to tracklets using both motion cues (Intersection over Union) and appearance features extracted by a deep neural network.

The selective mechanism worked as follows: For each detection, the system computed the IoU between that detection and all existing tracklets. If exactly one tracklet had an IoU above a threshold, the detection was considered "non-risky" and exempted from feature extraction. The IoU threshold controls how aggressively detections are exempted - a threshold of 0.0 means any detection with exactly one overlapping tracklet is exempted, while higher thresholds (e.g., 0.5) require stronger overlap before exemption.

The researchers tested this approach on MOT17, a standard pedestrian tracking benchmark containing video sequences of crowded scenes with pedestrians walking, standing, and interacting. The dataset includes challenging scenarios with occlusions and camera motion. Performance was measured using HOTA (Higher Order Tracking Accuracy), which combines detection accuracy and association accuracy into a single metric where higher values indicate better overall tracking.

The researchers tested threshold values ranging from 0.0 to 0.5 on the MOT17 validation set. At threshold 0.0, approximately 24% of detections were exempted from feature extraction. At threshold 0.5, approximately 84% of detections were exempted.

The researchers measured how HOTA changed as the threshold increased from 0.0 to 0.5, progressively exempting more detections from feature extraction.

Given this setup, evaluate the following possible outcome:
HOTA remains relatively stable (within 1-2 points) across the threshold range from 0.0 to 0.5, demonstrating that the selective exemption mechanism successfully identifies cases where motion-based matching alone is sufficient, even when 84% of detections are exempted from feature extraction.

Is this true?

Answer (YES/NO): YES